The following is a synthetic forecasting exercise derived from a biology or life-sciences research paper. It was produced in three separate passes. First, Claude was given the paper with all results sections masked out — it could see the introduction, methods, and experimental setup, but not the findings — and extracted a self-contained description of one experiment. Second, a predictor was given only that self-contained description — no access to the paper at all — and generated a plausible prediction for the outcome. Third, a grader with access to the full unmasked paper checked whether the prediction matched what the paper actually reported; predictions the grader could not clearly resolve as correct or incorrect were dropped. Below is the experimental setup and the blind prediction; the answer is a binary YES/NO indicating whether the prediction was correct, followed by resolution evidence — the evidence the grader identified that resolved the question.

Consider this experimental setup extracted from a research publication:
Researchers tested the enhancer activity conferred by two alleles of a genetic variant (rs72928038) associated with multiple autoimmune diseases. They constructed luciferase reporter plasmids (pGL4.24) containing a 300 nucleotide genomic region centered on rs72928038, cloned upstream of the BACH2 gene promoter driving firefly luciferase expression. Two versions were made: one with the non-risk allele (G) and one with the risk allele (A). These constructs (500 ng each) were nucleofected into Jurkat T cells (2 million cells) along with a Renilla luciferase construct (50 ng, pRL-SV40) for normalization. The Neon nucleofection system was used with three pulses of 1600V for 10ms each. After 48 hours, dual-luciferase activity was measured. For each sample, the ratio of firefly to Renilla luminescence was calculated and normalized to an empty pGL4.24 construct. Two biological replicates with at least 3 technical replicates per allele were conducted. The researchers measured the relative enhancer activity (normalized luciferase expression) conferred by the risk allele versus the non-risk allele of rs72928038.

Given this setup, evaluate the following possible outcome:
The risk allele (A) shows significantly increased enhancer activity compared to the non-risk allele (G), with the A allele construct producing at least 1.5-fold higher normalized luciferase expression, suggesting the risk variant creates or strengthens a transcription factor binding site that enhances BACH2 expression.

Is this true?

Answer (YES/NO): NO